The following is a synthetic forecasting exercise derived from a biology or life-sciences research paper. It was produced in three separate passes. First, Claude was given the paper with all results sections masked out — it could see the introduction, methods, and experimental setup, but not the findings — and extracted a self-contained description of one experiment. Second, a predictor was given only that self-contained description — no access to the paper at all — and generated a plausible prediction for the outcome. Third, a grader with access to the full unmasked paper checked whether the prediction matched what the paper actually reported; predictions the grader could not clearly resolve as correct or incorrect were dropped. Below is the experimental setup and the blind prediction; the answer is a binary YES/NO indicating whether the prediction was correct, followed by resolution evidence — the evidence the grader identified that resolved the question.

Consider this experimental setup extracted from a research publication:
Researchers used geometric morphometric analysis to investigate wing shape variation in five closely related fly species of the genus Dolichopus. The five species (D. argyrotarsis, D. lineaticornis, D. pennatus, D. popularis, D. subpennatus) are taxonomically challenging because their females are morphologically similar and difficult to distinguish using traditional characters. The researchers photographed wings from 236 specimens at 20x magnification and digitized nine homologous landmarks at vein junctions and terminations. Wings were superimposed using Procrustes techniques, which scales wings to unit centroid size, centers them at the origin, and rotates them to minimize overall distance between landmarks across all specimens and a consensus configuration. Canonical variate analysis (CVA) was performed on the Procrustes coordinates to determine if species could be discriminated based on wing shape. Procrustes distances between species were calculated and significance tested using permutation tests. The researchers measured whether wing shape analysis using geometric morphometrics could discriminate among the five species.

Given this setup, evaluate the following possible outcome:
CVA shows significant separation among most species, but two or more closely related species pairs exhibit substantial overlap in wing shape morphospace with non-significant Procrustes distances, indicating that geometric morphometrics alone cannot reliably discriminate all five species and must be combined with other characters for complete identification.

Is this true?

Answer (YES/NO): NO